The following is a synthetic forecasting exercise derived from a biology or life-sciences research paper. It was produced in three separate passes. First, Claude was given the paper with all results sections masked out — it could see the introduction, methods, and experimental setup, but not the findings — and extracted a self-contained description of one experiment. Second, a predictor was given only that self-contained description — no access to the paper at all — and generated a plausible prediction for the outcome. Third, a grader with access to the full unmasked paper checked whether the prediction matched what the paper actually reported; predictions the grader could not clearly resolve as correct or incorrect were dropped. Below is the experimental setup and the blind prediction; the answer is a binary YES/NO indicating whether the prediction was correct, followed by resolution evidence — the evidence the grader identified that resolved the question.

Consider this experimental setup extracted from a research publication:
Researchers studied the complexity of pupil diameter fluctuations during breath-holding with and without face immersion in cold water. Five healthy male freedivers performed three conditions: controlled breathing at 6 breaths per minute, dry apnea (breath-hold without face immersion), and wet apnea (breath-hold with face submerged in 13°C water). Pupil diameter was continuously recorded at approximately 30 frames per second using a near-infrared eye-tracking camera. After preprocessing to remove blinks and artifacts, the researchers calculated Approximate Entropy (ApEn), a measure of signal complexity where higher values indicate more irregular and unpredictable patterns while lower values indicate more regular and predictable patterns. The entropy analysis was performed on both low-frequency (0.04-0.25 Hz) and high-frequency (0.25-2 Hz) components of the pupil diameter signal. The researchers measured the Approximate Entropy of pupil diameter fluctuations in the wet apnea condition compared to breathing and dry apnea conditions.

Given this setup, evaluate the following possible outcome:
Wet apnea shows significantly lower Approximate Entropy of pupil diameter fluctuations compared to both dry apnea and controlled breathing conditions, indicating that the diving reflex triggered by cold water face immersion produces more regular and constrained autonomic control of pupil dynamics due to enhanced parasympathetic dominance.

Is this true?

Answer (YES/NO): NO